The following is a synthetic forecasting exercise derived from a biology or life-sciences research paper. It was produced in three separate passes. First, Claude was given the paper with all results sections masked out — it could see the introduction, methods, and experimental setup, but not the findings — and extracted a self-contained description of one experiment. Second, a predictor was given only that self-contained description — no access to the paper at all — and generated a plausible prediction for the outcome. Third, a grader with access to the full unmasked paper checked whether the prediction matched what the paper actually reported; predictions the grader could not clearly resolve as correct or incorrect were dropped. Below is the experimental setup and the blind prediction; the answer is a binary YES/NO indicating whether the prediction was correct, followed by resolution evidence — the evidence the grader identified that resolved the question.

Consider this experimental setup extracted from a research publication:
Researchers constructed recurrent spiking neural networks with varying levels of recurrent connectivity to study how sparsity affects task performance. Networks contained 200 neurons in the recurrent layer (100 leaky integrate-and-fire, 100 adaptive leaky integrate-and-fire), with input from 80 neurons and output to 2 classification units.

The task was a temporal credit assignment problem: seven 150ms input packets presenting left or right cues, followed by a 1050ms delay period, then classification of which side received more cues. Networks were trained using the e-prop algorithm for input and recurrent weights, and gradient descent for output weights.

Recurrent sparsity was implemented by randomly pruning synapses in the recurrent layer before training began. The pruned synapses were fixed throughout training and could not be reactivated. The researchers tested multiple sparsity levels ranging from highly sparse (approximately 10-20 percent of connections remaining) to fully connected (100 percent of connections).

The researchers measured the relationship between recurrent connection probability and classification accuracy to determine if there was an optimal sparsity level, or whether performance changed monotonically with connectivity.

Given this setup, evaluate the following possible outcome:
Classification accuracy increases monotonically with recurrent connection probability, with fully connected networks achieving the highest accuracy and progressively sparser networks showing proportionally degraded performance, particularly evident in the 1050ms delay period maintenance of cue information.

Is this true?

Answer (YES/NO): NO